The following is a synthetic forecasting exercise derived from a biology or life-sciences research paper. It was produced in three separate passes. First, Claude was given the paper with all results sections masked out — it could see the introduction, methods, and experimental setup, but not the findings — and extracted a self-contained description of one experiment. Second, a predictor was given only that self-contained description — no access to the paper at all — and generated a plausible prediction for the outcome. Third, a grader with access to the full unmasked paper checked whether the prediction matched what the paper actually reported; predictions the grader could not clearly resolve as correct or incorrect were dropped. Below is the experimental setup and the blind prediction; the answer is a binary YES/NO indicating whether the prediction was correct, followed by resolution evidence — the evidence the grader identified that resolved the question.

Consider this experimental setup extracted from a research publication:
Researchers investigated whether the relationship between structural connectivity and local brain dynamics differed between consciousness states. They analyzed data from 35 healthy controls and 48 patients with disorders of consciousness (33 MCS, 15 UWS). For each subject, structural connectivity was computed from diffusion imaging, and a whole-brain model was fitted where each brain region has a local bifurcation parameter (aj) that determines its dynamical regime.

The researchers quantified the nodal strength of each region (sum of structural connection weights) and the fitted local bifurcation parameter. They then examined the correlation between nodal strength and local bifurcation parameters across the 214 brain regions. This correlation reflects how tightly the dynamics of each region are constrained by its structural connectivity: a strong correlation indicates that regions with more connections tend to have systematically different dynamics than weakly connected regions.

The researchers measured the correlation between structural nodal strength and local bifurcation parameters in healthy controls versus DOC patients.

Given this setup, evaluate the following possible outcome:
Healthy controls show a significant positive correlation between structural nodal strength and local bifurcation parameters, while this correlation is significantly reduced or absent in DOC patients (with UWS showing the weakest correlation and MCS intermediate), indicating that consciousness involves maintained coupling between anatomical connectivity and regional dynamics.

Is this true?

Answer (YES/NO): NO